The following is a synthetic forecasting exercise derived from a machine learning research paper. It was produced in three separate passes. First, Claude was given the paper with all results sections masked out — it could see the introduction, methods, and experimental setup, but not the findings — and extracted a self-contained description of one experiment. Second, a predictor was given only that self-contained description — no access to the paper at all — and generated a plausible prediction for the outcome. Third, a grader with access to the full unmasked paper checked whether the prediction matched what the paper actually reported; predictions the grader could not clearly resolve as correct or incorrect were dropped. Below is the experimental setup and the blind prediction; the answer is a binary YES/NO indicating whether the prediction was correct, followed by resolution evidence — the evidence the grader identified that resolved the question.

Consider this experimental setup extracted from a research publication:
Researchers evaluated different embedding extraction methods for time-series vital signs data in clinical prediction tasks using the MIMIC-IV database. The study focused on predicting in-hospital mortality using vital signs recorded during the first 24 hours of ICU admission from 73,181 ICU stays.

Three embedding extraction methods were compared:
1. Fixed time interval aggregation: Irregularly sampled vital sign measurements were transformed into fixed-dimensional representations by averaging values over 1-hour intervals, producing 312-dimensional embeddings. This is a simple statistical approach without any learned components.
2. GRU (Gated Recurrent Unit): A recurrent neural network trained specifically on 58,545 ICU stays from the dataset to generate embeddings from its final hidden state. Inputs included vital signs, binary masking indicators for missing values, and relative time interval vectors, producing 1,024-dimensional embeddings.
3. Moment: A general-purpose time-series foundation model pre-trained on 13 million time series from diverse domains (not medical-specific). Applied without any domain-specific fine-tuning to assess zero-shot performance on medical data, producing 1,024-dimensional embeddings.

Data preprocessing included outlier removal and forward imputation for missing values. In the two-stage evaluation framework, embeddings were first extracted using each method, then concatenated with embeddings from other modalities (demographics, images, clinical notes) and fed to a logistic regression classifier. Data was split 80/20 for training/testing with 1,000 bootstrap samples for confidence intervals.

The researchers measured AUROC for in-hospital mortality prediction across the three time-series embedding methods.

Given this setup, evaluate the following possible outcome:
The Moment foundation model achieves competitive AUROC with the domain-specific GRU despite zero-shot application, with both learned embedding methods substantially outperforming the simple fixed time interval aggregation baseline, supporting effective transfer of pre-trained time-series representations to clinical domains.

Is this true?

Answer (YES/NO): NO